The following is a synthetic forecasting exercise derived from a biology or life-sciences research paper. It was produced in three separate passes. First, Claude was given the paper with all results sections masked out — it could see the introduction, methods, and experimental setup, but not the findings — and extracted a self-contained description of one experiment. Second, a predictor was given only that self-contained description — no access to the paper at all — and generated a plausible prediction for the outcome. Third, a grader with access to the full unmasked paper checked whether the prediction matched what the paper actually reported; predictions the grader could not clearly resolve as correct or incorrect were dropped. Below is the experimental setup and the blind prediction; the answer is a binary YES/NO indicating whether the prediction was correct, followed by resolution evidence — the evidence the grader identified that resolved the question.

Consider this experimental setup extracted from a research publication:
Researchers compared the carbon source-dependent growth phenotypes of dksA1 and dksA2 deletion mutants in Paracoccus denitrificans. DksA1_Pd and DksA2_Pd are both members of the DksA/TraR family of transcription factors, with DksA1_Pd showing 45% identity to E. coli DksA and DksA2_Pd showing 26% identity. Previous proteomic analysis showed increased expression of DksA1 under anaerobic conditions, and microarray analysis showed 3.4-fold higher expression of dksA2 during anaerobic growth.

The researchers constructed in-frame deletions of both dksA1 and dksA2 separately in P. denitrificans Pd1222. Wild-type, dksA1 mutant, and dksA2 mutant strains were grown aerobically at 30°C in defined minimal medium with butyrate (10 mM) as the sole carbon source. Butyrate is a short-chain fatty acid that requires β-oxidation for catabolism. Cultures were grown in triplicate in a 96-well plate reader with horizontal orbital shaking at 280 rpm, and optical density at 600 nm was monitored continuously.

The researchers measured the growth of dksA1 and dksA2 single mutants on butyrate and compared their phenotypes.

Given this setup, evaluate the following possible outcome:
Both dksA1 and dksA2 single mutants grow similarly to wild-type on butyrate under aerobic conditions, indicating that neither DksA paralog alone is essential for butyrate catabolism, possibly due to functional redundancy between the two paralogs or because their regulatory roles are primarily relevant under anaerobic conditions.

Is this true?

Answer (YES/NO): NO